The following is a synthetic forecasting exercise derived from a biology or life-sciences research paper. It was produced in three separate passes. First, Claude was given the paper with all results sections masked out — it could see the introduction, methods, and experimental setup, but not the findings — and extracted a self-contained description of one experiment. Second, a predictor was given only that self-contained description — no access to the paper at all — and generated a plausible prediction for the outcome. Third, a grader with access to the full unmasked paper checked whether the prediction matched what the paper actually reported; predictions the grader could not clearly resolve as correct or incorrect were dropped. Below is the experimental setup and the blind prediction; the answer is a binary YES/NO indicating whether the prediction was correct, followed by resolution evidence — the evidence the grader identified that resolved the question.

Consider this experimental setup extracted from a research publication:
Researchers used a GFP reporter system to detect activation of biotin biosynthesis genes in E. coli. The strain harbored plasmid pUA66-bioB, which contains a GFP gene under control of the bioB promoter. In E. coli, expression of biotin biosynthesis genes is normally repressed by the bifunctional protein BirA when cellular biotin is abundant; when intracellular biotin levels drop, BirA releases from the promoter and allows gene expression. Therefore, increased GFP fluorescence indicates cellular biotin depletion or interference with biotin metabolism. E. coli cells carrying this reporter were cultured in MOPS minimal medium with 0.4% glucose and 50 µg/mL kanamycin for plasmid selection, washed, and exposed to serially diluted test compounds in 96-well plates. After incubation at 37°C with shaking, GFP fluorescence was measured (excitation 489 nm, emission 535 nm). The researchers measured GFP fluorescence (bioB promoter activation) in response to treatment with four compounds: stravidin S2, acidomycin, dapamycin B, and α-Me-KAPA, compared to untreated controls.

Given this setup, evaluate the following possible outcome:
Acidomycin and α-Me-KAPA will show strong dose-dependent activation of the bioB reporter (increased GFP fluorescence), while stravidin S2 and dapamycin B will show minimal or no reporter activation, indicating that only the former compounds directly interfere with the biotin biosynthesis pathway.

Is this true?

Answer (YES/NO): NO